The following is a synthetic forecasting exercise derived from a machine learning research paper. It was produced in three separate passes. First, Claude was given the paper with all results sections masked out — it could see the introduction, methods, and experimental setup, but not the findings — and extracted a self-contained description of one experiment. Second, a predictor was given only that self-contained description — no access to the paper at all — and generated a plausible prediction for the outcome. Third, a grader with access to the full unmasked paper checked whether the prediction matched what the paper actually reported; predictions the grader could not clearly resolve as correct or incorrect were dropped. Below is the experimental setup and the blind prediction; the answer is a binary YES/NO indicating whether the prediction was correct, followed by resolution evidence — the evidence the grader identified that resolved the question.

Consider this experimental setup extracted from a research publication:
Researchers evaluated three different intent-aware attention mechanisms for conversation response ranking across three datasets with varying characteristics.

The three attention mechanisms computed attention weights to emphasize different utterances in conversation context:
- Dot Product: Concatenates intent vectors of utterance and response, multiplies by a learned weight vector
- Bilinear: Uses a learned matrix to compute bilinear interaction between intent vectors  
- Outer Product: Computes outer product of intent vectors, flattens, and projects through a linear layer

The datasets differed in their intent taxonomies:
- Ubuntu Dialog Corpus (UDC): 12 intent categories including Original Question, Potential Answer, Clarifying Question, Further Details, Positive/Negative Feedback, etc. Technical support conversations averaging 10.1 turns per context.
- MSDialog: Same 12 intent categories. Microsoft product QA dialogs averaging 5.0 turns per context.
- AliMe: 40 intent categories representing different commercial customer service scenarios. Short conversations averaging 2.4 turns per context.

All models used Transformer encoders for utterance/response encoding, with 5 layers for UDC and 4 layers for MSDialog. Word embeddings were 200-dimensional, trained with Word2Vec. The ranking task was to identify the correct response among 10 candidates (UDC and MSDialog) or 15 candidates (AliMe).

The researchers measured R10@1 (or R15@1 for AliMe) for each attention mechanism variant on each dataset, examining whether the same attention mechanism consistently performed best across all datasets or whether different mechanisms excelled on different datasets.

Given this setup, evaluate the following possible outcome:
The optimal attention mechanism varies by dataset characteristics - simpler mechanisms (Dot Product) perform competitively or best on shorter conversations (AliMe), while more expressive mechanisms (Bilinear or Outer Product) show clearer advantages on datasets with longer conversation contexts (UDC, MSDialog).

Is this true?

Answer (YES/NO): NO